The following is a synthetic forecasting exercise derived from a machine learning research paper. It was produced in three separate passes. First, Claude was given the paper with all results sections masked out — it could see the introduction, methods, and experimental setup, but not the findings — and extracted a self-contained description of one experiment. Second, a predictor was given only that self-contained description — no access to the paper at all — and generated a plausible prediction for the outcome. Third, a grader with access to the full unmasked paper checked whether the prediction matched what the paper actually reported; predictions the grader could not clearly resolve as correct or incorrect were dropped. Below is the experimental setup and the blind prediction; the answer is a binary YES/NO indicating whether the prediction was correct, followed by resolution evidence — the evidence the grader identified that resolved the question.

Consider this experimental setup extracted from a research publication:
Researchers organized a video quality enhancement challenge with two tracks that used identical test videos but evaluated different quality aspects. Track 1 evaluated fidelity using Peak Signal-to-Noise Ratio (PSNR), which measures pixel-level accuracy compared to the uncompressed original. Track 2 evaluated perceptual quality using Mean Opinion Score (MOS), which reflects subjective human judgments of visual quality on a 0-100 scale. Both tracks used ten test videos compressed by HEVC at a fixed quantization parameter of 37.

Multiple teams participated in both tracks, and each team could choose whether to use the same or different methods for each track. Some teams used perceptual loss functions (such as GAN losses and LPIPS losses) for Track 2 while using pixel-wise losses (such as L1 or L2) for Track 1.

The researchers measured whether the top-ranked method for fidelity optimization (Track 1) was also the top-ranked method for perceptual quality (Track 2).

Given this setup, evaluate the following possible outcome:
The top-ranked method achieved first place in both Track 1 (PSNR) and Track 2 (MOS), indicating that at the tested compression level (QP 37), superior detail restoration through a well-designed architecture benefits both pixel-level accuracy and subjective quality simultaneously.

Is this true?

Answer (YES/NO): NO